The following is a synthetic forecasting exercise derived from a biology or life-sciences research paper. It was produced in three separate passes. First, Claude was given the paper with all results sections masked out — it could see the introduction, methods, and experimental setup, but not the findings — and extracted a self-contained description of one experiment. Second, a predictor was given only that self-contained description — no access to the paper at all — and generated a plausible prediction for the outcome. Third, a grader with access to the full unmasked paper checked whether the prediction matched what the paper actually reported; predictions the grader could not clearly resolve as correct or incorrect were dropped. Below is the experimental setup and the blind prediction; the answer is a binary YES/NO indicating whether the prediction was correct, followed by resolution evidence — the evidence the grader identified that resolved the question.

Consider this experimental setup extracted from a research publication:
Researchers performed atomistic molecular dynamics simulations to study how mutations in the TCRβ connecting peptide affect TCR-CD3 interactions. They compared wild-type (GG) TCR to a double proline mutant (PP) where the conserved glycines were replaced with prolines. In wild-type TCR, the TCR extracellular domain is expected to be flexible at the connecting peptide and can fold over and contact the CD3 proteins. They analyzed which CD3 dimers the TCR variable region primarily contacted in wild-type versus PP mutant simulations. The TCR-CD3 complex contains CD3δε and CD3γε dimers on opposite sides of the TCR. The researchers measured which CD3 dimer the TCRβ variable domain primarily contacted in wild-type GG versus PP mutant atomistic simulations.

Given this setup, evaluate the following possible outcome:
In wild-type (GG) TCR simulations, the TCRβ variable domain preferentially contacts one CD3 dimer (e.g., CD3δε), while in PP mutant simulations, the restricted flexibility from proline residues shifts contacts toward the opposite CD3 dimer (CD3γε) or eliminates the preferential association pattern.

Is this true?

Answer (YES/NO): YES